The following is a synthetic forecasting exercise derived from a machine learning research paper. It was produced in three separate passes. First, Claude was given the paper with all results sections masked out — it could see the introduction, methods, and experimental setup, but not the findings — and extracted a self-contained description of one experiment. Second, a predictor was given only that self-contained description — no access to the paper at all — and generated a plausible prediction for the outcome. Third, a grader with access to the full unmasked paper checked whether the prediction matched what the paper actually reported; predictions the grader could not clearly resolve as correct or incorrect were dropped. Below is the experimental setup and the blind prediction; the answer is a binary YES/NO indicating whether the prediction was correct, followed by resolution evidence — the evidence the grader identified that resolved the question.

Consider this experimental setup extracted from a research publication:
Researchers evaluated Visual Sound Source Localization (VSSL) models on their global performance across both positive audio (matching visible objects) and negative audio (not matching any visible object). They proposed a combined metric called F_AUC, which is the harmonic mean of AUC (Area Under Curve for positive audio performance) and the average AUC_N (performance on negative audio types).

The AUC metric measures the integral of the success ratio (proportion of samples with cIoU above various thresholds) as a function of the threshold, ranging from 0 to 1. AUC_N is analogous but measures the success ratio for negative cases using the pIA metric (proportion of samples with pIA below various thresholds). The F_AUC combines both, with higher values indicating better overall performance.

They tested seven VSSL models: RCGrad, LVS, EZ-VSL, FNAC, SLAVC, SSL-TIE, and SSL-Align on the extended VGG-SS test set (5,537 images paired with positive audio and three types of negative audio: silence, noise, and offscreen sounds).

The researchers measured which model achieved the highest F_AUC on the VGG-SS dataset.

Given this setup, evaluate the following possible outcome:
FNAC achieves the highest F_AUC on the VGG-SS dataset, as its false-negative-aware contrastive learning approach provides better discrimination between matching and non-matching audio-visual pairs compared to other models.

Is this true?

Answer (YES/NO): NO